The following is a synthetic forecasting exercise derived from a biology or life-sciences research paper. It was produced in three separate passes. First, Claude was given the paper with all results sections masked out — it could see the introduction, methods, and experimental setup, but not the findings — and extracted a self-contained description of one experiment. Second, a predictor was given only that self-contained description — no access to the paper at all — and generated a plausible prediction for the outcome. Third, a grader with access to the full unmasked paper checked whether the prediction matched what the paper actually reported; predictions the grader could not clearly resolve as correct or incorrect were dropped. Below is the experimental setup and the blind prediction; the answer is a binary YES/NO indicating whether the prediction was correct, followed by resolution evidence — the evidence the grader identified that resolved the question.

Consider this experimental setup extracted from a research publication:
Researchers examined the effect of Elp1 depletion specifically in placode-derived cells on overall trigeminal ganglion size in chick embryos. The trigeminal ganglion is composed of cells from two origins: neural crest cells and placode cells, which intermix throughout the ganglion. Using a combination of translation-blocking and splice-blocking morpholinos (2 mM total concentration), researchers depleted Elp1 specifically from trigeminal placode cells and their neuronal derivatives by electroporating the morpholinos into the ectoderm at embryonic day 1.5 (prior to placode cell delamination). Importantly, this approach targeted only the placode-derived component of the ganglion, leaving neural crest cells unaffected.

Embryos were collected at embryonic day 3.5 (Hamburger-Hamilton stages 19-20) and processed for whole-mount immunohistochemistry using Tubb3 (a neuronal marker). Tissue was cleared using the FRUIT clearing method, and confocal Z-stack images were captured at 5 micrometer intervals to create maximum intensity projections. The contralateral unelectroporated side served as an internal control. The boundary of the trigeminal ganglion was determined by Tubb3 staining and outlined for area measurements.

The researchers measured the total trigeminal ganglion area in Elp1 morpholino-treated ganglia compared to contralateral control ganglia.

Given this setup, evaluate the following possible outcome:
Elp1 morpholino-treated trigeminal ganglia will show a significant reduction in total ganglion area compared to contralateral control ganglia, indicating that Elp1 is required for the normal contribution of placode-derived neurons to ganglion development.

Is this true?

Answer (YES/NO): YES